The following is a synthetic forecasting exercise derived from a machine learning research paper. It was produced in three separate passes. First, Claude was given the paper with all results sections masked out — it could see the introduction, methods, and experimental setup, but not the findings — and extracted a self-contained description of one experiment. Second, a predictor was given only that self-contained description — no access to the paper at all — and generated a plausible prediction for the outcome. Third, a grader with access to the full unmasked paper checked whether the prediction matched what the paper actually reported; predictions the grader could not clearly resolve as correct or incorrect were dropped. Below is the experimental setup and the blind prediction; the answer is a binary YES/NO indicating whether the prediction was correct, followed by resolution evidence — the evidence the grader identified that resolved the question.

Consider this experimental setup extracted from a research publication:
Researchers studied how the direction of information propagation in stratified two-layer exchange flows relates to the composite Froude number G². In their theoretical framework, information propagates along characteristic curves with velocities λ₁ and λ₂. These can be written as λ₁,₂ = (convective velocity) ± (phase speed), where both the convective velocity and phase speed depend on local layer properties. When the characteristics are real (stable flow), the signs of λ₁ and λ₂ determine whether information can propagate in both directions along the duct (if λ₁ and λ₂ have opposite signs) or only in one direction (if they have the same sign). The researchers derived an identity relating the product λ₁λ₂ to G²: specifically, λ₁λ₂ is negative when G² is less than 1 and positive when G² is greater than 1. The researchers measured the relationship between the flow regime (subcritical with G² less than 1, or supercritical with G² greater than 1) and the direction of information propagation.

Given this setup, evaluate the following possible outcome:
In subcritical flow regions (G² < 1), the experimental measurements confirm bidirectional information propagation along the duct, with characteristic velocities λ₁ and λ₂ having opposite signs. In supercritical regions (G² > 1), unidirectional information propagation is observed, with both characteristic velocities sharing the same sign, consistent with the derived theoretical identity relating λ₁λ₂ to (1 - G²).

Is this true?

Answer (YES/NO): YES